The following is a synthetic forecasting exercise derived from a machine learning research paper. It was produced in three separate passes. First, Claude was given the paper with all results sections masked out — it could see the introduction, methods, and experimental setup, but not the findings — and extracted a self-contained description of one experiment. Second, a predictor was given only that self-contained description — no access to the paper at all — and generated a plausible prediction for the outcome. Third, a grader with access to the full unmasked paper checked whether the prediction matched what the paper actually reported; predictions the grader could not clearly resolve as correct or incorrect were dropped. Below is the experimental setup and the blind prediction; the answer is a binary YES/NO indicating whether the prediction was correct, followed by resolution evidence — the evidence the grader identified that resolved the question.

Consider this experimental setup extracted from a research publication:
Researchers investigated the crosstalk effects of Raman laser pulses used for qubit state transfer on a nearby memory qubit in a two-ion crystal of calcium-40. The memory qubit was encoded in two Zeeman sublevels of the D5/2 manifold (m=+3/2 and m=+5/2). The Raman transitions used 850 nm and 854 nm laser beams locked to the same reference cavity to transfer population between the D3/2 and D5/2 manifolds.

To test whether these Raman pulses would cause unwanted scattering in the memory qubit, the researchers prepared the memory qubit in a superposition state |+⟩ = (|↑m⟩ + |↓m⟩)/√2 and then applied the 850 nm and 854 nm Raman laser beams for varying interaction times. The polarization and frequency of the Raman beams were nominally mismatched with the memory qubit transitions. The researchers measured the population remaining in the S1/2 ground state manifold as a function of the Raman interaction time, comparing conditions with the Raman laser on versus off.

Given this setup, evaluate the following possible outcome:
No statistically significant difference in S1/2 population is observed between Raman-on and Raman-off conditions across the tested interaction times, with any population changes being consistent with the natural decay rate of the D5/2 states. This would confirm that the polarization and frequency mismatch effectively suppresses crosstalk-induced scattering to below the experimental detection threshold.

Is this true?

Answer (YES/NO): YES